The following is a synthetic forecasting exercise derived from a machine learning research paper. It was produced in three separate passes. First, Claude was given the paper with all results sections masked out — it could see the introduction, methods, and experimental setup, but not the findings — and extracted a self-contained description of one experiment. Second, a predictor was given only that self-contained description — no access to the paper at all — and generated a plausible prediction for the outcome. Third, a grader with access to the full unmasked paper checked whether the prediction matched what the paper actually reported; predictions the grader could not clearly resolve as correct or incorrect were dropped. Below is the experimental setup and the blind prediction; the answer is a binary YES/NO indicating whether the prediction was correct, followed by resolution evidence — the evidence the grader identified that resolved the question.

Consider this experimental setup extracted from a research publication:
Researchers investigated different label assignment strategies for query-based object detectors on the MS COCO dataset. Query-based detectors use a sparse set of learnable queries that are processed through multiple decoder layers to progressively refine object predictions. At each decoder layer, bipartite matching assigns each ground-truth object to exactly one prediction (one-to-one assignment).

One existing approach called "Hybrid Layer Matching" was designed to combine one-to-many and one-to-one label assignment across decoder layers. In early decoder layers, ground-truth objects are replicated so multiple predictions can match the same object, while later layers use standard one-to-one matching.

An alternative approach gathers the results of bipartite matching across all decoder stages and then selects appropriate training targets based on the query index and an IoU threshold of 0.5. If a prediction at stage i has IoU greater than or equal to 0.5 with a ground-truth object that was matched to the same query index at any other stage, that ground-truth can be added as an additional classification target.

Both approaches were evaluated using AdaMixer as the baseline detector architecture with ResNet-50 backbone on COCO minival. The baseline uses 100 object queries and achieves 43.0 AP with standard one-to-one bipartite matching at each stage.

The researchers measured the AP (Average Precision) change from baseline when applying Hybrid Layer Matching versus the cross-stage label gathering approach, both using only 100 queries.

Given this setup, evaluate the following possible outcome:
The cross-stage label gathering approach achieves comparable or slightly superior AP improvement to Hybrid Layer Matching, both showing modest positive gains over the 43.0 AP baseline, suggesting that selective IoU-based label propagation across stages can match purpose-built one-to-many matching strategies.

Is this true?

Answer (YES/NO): NO